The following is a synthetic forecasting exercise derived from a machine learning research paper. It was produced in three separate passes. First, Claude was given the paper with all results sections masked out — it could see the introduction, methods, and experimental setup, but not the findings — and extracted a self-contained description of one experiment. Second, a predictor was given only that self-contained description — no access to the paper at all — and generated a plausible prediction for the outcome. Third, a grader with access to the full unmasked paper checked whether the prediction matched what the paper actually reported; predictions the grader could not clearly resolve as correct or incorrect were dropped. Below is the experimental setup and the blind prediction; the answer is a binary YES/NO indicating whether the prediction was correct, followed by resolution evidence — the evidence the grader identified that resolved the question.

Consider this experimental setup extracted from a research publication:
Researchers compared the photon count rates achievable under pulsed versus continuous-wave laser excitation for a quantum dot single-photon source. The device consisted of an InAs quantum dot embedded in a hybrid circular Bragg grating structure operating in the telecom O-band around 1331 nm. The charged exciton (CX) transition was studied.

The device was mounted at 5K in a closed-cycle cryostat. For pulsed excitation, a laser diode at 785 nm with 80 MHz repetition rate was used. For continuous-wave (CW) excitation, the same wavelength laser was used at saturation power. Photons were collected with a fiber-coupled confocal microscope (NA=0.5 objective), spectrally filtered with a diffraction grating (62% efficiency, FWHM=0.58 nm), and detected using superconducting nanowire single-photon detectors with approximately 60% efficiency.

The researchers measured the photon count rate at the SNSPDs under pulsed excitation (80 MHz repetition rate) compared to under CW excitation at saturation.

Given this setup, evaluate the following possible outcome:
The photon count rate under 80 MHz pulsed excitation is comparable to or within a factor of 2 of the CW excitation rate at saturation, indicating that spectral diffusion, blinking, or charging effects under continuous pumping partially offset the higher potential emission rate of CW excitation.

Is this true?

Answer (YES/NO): NO